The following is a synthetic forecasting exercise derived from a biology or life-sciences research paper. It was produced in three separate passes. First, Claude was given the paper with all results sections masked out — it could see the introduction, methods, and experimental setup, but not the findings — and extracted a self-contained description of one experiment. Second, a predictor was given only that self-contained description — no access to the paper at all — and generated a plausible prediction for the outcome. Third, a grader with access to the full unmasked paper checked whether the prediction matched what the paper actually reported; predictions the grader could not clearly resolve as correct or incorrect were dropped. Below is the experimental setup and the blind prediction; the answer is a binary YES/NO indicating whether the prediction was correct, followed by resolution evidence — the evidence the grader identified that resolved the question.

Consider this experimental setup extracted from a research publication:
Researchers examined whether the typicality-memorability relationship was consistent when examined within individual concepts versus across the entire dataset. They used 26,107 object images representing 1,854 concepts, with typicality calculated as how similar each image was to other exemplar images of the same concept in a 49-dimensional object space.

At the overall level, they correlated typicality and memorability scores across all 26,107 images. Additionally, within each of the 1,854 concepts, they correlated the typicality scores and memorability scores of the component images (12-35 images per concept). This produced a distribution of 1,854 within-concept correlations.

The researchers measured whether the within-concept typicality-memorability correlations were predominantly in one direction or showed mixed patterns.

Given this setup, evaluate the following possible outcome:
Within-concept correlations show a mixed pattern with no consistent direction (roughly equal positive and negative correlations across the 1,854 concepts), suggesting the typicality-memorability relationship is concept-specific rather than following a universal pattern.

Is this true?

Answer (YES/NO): NO